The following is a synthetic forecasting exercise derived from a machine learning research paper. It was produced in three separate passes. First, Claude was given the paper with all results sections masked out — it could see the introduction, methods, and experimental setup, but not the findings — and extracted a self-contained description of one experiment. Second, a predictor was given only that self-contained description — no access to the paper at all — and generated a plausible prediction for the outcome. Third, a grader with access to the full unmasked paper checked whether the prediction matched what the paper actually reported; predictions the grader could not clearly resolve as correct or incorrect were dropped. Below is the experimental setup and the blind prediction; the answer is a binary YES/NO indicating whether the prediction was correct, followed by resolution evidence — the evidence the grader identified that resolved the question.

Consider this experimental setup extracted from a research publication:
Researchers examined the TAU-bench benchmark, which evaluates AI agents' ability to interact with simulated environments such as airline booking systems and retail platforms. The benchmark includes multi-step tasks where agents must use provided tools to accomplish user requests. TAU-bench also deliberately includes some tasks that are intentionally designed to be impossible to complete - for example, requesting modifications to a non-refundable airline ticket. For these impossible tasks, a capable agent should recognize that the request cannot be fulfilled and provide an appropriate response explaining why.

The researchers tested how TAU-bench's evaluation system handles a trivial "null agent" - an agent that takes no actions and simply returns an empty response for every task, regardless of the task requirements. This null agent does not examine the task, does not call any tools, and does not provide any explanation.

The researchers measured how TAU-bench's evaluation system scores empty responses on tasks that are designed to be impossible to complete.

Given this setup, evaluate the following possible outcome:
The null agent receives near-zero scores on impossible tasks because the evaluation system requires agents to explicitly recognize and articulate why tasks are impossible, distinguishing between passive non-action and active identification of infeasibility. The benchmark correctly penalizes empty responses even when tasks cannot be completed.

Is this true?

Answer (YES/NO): NO